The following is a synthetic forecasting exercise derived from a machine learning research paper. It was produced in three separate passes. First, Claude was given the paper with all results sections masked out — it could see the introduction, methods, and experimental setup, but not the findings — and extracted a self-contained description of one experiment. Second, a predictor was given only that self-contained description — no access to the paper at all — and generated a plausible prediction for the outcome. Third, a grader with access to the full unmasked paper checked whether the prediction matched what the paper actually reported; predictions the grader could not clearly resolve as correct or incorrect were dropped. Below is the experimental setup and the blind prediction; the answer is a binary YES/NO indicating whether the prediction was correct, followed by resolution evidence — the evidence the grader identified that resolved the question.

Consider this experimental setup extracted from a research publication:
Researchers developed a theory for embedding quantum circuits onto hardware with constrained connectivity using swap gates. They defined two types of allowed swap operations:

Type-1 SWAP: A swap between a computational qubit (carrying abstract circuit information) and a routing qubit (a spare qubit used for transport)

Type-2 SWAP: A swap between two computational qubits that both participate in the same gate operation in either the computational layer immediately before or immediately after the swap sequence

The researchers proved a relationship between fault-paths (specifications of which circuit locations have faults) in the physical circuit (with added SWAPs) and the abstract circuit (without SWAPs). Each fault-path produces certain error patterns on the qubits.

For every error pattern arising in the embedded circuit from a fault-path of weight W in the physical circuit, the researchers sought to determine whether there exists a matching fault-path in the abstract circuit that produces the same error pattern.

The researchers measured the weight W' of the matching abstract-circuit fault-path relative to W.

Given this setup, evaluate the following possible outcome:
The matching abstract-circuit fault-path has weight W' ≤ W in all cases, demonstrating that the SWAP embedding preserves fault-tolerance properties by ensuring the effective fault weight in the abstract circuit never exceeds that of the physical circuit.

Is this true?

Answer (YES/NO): YES